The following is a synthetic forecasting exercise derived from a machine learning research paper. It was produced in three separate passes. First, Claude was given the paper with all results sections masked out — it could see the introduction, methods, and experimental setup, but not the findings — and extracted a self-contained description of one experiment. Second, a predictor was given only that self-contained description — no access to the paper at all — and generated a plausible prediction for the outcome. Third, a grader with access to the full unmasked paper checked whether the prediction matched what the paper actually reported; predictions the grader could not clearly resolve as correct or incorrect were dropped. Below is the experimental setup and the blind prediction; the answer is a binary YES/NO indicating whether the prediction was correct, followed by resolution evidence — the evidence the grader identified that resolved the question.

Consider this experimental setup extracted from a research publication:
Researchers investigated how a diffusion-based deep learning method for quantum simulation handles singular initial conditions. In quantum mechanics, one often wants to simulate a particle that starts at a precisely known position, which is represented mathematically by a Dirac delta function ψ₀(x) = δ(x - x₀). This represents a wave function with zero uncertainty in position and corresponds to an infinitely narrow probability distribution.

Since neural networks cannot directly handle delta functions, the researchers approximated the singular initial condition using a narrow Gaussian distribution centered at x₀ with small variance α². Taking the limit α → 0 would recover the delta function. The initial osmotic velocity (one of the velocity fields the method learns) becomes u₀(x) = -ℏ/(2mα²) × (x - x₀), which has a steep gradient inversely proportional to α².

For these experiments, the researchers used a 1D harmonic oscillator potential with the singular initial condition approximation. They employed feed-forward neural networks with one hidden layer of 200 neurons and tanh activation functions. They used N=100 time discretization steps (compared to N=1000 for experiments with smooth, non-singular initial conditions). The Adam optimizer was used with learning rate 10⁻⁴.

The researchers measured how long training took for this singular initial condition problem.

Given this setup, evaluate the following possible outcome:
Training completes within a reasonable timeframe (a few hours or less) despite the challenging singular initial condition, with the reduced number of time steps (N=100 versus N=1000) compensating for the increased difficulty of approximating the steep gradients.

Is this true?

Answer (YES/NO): YES